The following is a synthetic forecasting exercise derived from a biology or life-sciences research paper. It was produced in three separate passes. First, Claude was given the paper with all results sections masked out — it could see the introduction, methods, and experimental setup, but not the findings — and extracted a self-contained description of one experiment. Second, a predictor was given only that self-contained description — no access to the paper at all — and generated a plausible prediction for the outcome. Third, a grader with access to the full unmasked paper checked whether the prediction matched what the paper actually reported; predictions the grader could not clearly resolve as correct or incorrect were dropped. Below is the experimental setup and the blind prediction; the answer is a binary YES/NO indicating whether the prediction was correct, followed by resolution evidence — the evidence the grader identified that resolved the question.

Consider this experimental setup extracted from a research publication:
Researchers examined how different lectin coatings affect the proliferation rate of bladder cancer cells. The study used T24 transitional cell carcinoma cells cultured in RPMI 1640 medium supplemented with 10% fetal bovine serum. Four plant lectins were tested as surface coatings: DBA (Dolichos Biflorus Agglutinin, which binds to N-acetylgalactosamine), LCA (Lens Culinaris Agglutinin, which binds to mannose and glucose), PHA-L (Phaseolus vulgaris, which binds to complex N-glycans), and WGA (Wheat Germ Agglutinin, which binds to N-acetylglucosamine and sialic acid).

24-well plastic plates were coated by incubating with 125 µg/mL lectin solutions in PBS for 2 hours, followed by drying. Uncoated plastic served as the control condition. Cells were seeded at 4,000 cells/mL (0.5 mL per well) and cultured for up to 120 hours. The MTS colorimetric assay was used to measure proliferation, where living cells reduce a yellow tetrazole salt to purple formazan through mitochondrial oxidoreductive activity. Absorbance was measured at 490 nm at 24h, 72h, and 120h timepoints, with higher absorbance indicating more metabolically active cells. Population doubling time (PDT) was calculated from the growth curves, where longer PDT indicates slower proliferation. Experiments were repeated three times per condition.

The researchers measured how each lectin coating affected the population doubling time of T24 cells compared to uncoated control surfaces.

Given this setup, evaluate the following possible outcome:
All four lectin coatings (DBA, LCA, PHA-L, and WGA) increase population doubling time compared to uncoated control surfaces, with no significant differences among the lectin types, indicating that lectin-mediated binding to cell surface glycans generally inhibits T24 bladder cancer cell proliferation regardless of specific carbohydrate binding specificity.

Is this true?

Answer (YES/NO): NO